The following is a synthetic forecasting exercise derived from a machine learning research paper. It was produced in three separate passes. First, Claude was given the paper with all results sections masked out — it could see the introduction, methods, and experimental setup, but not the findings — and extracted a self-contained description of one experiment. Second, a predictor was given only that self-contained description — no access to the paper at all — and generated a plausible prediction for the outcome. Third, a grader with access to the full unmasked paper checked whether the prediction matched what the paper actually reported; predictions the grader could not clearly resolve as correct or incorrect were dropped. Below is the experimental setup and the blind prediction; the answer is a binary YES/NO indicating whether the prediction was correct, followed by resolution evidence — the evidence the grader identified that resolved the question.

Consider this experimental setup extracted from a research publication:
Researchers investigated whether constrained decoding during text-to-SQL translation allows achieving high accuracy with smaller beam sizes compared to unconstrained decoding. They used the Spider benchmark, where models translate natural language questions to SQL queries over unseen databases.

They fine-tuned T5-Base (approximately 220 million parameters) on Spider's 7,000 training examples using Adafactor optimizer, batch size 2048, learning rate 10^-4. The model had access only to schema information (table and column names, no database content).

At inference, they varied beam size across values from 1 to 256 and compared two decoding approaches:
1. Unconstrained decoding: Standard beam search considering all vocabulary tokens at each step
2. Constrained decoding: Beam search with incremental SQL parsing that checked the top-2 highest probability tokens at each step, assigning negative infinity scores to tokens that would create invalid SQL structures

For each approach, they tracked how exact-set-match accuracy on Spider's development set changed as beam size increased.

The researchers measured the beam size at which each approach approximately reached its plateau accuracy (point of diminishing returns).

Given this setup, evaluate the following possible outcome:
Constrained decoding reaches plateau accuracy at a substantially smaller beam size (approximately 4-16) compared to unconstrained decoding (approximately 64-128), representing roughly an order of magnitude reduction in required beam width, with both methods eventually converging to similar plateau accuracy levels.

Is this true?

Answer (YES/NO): NO